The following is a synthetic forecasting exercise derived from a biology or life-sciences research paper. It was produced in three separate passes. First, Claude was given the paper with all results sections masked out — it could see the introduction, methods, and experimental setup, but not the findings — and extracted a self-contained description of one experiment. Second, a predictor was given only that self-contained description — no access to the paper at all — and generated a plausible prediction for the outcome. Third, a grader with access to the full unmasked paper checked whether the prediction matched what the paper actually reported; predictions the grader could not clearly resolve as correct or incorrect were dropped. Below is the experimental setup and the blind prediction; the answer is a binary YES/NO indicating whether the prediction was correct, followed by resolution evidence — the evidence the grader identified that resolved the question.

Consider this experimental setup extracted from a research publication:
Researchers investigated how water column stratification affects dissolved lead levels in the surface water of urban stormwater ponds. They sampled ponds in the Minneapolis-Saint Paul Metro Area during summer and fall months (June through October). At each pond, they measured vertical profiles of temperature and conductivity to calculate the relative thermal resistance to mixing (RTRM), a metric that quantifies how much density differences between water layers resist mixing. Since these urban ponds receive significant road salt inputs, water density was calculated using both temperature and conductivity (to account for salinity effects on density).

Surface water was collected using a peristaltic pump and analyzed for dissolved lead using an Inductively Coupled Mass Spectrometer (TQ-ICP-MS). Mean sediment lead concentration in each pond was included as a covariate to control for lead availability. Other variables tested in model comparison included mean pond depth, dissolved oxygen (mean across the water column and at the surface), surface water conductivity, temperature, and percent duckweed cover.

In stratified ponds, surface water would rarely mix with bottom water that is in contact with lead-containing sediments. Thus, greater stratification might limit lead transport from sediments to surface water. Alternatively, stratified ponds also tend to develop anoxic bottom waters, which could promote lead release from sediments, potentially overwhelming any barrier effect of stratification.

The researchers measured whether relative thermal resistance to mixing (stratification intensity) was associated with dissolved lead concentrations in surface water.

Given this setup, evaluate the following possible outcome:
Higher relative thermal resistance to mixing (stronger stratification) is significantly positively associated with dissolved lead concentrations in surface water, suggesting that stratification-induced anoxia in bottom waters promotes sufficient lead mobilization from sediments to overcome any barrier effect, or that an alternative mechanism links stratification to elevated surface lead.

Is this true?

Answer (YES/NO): YES